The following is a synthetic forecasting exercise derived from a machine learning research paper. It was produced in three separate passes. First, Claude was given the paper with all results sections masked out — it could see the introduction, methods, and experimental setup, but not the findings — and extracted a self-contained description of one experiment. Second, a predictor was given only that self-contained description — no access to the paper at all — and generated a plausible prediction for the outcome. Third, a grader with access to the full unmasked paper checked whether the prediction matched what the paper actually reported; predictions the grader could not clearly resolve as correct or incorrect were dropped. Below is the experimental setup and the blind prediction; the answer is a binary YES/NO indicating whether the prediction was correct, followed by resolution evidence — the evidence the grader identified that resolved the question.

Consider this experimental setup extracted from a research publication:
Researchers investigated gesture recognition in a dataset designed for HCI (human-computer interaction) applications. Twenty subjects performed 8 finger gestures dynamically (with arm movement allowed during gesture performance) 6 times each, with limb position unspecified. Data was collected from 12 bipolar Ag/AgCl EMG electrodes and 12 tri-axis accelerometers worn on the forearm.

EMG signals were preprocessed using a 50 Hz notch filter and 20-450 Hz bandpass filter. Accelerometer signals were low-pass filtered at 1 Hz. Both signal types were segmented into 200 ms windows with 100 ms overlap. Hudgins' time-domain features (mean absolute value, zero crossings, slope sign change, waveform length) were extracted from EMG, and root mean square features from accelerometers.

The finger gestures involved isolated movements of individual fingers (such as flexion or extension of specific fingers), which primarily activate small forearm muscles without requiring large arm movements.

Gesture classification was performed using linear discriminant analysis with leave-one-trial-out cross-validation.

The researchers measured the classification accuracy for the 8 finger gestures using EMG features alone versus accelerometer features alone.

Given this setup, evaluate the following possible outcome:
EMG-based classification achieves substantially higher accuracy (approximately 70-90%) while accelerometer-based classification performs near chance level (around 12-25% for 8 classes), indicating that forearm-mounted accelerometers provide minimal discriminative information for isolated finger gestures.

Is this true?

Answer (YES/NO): NO